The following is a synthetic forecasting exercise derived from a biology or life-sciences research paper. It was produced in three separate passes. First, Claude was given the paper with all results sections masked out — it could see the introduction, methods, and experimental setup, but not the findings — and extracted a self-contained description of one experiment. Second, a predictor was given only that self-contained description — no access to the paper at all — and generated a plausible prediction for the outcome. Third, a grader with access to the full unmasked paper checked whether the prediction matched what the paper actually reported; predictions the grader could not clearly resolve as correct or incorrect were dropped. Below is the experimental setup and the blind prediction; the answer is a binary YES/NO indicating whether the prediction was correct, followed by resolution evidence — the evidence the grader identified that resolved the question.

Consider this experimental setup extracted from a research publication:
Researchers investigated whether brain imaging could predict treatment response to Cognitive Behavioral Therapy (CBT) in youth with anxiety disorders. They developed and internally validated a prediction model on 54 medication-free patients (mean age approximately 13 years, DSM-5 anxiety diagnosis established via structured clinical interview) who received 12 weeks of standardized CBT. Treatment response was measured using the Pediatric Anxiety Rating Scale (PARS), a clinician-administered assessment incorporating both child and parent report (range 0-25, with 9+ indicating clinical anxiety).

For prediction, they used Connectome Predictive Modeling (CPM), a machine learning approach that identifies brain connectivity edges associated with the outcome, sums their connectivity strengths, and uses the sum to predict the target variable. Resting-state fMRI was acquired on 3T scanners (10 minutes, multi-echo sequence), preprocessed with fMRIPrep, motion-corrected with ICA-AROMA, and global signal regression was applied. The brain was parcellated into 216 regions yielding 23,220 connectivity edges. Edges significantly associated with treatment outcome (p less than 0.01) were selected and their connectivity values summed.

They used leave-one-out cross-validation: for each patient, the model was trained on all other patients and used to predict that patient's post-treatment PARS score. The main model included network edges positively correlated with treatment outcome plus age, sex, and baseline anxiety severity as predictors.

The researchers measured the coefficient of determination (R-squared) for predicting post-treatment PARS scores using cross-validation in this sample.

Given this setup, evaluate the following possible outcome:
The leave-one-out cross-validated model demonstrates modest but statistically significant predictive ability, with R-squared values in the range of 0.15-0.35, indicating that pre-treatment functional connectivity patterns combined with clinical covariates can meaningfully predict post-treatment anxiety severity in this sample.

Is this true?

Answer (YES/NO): NO